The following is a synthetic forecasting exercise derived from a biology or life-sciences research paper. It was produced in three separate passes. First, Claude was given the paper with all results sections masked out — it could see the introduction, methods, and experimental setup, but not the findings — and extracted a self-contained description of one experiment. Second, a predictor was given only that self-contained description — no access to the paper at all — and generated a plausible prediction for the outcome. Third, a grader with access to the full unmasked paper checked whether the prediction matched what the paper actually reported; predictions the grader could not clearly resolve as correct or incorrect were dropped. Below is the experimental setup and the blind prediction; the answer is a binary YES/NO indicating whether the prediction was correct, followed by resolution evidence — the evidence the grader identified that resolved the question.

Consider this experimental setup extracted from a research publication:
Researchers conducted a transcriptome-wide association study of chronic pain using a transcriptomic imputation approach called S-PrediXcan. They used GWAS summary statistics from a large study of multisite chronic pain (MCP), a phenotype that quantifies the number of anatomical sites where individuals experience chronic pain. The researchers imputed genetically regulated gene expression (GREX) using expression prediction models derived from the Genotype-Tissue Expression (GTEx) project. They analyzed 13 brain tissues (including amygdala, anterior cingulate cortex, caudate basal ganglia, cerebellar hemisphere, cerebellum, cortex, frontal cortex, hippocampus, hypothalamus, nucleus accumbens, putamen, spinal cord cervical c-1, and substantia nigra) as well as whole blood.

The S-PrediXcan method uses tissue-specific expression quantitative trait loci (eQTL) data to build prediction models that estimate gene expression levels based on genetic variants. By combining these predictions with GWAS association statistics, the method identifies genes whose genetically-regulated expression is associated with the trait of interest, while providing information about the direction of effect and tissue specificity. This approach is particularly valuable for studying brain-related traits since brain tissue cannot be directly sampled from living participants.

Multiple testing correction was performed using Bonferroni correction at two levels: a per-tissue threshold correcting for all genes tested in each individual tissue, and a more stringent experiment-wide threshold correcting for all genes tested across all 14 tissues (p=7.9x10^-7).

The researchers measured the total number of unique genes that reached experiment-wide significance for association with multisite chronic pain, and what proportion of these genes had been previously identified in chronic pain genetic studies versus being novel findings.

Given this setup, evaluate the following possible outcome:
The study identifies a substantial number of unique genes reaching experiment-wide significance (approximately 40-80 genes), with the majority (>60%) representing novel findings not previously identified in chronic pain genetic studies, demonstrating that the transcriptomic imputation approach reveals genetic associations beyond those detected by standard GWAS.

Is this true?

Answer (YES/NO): NO